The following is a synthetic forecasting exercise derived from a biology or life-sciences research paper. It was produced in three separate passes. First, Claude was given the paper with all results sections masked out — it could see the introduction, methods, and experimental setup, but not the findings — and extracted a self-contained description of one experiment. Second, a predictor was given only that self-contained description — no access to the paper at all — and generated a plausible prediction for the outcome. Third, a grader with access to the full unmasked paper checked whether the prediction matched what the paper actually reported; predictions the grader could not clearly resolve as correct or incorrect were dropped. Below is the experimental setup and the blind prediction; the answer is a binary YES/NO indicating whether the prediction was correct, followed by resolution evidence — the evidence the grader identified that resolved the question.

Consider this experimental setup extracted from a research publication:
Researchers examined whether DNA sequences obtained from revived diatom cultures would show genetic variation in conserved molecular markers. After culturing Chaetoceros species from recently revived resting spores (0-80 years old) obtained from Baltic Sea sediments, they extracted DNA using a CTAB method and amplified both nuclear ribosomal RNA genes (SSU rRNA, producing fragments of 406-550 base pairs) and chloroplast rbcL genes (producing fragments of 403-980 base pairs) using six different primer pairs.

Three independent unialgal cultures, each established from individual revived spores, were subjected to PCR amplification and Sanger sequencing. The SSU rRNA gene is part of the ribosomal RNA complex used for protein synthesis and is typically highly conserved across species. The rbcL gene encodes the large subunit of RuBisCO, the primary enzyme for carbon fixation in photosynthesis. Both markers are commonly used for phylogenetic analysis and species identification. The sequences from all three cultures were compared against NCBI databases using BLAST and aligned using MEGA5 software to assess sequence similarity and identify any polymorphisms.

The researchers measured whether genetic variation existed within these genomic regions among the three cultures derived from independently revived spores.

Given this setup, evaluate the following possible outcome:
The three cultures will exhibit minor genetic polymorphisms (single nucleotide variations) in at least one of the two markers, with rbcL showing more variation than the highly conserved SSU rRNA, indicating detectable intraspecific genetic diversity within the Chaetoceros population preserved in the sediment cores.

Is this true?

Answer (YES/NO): NO